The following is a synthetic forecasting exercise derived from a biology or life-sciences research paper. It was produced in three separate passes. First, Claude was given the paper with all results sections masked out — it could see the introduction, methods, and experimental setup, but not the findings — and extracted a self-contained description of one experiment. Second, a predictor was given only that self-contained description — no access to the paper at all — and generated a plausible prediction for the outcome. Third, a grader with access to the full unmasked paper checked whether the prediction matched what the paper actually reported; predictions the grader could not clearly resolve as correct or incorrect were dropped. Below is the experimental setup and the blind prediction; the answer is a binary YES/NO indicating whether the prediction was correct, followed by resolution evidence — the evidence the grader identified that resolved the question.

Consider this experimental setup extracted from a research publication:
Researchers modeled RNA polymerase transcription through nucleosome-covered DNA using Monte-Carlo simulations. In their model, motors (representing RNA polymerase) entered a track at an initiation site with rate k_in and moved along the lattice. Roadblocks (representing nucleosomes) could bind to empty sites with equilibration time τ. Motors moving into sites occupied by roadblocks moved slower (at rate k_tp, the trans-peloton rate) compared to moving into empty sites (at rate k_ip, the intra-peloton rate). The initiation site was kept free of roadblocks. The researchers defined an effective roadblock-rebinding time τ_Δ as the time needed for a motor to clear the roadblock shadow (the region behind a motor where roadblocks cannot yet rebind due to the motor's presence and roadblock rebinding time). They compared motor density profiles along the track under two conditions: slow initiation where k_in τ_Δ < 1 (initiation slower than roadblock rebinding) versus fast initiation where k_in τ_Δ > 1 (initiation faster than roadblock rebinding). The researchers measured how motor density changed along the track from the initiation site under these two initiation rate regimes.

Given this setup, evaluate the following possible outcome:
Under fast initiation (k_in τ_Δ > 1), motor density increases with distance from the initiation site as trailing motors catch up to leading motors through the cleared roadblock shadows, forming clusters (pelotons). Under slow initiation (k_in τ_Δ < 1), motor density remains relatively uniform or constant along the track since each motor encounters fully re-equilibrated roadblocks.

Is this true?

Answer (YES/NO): YES